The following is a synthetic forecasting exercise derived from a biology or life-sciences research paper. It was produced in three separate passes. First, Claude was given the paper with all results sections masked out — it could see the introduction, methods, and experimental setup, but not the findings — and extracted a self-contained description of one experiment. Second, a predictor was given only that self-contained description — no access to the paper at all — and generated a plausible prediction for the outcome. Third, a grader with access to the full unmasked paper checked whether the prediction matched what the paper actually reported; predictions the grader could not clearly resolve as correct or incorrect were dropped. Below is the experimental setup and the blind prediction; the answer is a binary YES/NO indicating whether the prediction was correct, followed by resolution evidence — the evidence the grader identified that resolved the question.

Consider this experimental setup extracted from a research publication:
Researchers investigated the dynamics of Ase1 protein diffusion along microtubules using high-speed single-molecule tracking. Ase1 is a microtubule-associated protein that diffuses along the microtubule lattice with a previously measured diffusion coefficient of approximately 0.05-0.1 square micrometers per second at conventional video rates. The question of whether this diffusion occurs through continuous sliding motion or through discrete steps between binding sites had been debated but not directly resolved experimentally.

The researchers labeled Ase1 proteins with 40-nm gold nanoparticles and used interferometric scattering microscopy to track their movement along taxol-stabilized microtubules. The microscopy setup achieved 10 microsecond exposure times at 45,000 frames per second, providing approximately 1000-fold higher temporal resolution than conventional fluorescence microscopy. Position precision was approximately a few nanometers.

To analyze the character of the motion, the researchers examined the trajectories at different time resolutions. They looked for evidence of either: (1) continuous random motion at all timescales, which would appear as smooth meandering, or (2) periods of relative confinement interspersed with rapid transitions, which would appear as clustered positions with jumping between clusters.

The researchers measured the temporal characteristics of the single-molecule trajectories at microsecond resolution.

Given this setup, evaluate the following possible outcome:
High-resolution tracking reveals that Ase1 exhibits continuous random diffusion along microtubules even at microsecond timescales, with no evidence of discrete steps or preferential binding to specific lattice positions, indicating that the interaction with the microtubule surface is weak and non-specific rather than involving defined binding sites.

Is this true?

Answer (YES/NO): NO